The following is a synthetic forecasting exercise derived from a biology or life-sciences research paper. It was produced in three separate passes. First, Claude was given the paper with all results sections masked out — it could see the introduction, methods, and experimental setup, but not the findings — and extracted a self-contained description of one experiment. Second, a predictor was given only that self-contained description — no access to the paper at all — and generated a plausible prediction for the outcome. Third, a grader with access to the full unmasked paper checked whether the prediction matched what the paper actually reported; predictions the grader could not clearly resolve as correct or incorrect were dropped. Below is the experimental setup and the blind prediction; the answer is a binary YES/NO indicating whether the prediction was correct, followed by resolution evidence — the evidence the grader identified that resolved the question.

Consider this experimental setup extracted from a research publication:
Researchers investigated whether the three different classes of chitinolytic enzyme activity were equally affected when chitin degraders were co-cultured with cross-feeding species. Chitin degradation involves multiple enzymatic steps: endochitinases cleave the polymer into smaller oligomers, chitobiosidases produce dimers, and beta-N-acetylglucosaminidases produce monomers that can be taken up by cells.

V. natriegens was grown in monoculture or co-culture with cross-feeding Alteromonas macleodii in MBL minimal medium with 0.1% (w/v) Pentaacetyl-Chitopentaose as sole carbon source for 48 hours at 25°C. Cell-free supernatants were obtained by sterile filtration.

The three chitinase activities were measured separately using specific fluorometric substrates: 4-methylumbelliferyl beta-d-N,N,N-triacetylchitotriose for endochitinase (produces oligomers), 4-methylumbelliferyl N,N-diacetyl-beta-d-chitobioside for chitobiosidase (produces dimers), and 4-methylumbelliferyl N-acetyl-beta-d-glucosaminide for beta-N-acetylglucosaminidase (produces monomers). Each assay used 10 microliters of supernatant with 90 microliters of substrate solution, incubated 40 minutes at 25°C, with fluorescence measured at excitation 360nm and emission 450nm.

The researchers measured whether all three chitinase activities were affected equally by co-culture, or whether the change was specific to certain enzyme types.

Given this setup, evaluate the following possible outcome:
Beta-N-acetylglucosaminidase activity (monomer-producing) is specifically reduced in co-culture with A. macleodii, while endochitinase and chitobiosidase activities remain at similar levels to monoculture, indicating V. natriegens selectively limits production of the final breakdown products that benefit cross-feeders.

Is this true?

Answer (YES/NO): NO